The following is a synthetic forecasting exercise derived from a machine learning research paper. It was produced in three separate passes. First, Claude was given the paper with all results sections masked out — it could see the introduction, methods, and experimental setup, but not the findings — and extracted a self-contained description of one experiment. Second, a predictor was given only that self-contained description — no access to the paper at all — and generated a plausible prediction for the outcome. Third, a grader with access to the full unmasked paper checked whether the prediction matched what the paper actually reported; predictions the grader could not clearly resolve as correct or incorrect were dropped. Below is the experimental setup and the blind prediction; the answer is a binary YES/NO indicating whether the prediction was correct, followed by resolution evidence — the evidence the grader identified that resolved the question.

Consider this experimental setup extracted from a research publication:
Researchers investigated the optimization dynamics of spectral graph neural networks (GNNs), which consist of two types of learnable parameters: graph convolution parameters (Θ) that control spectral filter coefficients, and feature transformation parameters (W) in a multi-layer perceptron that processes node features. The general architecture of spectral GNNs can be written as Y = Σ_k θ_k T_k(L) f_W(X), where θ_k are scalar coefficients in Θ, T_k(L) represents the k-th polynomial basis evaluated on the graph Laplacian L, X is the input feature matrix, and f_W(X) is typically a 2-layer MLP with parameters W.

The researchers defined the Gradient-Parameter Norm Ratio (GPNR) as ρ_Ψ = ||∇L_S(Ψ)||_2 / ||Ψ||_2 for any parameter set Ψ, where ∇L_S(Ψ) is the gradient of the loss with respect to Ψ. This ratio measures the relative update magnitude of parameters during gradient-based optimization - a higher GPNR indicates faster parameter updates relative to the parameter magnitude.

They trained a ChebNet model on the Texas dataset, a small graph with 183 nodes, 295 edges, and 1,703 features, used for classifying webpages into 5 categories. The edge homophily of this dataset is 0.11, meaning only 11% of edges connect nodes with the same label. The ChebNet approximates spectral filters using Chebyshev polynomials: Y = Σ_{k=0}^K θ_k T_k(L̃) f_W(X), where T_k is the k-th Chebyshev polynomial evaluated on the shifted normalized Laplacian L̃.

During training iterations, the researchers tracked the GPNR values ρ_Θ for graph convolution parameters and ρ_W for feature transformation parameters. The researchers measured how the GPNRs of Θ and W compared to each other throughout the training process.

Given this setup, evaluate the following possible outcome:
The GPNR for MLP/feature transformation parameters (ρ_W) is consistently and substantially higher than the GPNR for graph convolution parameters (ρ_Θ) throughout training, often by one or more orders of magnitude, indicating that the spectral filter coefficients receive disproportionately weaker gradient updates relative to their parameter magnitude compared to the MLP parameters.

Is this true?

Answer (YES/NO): NO